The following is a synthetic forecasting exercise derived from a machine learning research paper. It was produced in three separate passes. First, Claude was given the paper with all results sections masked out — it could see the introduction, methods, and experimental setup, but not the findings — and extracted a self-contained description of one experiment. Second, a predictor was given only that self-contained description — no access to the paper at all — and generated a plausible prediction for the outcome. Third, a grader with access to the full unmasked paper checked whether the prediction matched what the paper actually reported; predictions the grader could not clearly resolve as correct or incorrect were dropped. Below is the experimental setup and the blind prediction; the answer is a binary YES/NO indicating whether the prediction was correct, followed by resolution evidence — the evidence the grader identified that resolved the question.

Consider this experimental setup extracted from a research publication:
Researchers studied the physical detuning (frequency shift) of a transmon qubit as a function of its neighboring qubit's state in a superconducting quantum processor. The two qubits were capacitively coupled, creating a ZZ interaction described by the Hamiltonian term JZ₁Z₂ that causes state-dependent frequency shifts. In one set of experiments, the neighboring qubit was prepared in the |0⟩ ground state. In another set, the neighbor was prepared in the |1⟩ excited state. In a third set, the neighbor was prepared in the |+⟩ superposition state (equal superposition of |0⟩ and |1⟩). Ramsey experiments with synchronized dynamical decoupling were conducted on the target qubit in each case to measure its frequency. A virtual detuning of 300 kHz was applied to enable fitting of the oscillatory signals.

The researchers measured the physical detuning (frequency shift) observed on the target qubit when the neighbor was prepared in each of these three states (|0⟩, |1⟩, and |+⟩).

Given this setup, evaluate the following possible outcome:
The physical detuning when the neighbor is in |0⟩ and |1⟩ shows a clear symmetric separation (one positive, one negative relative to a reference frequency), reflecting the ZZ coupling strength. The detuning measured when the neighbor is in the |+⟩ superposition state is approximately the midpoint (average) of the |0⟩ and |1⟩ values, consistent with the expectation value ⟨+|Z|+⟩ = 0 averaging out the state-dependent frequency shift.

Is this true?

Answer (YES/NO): YES